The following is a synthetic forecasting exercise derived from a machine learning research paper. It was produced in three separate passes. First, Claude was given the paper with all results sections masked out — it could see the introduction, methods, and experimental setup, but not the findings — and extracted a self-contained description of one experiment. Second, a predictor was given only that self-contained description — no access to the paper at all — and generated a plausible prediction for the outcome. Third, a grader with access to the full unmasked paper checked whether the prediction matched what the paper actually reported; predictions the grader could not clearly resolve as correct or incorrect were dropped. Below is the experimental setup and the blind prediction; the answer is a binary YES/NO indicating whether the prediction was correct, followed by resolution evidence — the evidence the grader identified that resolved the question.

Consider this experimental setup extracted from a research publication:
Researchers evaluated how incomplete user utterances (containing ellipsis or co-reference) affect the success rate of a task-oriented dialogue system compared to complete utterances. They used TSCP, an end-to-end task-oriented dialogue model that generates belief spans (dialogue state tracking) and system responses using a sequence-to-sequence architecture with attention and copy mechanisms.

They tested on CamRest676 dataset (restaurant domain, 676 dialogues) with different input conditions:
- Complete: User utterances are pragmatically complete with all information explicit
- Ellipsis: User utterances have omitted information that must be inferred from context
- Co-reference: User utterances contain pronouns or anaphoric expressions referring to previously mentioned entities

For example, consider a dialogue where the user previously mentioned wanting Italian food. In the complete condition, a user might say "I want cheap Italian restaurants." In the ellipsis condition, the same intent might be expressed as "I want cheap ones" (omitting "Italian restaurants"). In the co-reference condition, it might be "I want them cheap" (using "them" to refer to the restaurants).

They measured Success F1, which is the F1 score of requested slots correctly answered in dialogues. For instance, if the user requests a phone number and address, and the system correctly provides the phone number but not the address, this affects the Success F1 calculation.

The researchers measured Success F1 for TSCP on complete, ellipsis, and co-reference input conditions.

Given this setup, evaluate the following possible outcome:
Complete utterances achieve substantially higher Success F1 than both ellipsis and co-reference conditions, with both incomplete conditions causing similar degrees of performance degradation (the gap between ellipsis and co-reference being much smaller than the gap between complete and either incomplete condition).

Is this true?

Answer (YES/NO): NO